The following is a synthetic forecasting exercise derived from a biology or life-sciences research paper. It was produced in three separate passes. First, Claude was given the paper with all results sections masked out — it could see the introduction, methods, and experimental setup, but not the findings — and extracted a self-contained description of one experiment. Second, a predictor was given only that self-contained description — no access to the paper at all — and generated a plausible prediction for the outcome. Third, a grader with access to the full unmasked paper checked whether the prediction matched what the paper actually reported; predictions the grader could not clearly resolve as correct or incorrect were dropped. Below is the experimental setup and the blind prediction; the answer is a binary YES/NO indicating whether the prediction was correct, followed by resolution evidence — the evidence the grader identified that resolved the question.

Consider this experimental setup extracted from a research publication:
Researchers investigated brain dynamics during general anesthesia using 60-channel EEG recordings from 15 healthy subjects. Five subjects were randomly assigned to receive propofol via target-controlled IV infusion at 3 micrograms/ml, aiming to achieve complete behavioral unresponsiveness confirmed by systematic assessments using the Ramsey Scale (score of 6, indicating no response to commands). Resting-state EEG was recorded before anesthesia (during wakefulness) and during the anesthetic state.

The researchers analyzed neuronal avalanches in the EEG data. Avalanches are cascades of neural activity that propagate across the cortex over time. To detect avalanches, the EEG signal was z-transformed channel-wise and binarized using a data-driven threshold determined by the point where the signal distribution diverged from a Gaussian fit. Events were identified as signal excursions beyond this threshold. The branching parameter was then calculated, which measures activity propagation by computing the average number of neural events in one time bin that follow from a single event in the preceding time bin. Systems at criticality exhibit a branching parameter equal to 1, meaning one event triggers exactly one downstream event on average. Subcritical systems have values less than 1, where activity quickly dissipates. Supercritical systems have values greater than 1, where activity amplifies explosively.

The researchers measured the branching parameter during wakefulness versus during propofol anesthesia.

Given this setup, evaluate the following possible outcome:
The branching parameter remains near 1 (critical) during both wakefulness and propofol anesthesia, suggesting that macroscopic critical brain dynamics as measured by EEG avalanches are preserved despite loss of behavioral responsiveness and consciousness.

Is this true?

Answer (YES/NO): NO